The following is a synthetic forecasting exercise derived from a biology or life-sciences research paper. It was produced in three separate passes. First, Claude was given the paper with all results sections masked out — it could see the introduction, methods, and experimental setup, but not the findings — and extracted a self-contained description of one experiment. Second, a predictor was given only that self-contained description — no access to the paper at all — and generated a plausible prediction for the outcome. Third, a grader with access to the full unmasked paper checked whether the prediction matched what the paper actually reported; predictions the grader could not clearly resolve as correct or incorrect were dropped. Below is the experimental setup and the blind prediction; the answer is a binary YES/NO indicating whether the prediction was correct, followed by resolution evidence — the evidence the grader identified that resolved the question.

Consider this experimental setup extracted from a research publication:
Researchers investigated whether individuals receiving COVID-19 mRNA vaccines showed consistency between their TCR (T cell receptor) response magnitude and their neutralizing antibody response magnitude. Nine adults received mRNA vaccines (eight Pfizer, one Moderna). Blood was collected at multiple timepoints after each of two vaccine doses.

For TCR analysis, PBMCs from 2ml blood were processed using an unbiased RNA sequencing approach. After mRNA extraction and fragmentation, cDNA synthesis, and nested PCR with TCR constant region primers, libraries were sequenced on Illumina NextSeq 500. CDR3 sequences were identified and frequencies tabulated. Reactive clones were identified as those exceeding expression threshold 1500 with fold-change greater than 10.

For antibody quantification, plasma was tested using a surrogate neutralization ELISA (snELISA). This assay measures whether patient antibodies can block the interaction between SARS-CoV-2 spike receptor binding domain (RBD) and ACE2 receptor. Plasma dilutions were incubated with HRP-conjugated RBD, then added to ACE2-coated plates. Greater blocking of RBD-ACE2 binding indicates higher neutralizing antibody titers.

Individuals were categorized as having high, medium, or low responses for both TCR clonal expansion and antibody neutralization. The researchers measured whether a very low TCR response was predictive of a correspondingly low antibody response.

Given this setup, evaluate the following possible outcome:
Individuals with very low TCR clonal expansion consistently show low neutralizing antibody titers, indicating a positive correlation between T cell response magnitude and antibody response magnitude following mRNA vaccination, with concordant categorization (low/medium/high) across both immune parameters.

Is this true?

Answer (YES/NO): NO